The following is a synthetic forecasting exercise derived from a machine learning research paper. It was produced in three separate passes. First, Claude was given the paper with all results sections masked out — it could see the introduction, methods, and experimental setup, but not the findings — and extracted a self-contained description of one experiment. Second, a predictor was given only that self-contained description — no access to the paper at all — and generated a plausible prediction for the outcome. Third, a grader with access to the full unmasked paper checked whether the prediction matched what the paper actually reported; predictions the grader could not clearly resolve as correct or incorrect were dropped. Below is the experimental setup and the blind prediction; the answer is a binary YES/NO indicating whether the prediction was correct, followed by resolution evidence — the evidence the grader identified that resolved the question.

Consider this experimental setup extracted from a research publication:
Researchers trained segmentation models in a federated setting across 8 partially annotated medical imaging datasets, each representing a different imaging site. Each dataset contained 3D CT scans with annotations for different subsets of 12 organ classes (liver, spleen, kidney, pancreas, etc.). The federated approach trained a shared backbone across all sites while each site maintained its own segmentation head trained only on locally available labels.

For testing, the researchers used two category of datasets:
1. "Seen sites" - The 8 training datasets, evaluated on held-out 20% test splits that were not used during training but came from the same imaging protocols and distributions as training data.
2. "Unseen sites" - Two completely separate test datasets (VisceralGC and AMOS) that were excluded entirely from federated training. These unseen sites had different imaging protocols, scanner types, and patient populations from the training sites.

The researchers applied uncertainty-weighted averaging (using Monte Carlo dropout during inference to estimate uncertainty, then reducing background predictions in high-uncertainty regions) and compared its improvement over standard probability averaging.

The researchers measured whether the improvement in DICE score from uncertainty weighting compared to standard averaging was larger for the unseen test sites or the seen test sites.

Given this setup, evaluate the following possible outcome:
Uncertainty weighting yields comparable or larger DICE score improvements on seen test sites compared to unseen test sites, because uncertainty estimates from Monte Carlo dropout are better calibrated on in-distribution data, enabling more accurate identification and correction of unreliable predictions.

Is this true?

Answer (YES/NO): NO